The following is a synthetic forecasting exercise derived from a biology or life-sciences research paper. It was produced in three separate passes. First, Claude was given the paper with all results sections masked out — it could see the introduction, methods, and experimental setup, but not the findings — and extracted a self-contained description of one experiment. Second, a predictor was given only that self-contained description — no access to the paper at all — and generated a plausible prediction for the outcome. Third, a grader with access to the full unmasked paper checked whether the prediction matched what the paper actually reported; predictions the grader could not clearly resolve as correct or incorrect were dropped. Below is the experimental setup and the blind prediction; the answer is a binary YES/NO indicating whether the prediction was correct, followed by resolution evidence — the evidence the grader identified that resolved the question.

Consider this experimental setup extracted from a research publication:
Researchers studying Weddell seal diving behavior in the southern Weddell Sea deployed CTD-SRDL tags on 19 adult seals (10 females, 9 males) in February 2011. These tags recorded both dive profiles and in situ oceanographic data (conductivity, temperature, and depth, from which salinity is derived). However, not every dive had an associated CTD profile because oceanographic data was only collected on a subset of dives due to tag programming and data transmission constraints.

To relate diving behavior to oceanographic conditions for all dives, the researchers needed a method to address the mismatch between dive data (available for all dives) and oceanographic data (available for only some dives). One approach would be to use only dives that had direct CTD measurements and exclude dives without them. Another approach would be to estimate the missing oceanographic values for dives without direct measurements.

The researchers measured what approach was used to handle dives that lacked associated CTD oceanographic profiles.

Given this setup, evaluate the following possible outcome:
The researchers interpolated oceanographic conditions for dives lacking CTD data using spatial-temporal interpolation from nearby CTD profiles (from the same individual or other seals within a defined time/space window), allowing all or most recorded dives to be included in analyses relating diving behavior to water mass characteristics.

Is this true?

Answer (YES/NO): NO